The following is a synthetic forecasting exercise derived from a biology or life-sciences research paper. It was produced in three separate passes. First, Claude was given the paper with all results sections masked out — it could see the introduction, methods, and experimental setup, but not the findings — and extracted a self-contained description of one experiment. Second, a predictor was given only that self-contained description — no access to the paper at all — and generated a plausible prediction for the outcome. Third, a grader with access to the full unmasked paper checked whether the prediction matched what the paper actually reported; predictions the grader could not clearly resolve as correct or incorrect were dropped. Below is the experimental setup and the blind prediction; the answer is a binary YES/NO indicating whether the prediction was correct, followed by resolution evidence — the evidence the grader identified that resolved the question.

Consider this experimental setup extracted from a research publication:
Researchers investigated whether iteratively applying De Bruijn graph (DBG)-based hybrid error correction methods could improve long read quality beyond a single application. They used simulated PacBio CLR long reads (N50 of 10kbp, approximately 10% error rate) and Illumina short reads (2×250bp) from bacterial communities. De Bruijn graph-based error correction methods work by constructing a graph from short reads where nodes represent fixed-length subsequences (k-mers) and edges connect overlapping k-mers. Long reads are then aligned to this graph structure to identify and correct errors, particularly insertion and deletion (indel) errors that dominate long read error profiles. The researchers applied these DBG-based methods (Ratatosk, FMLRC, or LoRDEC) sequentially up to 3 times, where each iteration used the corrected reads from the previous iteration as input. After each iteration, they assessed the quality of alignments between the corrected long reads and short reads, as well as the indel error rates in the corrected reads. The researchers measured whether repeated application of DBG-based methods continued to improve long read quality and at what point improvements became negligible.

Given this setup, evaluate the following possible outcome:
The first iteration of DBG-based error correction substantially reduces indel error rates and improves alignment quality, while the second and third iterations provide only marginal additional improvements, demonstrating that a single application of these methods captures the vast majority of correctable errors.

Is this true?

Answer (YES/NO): NO